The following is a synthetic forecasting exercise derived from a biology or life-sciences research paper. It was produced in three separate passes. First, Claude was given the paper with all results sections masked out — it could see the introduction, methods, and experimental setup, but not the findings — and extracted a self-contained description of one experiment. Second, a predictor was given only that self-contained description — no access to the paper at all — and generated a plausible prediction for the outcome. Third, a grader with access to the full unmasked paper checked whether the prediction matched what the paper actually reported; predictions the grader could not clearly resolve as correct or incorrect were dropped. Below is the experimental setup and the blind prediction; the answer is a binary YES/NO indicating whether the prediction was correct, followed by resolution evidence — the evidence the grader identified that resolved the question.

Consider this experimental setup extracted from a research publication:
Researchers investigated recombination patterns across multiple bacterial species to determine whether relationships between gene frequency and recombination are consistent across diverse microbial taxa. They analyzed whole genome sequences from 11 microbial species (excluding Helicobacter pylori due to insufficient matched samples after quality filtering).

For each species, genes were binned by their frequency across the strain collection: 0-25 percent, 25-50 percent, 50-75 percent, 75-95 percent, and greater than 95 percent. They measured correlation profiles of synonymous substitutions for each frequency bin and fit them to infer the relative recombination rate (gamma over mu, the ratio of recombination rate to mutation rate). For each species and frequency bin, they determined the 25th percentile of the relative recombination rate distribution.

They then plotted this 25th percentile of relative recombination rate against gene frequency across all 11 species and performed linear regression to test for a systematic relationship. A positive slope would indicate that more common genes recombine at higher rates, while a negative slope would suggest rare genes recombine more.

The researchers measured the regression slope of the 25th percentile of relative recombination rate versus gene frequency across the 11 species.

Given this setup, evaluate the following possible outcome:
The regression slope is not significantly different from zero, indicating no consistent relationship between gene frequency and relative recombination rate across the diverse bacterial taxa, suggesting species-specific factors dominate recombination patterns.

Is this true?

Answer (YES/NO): NO